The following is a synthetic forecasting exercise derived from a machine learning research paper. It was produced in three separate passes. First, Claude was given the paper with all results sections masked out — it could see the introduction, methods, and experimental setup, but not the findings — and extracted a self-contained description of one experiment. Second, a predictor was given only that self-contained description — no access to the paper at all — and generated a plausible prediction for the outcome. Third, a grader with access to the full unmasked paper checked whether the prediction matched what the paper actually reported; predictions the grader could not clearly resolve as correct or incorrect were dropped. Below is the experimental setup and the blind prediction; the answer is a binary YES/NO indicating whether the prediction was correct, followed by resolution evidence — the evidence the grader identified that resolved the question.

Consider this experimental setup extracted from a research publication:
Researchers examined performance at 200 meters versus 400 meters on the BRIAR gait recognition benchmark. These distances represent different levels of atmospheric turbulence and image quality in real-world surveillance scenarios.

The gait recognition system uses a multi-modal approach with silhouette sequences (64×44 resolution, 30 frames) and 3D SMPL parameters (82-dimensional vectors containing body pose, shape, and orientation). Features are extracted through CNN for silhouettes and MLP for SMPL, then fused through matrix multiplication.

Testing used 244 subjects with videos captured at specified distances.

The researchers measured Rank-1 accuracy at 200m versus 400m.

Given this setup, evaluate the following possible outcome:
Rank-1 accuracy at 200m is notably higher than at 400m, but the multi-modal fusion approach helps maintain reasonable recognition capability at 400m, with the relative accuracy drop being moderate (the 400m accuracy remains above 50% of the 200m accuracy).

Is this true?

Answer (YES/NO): NO